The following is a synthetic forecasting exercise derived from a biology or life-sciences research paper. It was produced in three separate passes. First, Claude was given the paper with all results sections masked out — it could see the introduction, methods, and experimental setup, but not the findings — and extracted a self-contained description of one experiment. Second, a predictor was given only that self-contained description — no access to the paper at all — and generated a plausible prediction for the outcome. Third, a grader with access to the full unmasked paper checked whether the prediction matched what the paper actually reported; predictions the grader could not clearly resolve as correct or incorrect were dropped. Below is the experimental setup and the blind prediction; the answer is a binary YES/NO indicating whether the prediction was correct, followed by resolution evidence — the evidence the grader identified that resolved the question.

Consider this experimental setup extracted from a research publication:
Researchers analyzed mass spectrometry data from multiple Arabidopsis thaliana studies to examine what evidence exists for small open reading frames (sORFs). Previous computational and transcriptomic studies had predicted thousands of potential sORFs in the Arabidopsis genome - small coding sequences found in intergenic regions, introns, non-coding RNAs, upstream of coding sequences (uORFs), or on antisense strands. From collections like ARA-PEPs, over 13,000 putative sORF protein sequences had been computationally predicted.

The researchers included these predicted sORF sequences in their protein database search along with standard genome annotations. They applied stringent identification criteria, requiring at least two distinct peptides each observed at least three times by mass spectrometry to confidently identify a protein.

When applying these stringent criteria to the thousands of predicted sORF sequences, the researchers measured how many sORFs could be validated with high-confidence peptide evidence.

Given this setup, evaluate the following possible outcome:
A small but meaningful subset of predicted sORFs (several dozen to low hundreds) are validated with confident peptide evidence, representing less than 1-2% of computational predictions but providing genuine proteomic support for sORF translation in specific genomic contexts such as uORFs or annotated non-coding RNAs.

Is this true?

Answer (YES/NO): NO